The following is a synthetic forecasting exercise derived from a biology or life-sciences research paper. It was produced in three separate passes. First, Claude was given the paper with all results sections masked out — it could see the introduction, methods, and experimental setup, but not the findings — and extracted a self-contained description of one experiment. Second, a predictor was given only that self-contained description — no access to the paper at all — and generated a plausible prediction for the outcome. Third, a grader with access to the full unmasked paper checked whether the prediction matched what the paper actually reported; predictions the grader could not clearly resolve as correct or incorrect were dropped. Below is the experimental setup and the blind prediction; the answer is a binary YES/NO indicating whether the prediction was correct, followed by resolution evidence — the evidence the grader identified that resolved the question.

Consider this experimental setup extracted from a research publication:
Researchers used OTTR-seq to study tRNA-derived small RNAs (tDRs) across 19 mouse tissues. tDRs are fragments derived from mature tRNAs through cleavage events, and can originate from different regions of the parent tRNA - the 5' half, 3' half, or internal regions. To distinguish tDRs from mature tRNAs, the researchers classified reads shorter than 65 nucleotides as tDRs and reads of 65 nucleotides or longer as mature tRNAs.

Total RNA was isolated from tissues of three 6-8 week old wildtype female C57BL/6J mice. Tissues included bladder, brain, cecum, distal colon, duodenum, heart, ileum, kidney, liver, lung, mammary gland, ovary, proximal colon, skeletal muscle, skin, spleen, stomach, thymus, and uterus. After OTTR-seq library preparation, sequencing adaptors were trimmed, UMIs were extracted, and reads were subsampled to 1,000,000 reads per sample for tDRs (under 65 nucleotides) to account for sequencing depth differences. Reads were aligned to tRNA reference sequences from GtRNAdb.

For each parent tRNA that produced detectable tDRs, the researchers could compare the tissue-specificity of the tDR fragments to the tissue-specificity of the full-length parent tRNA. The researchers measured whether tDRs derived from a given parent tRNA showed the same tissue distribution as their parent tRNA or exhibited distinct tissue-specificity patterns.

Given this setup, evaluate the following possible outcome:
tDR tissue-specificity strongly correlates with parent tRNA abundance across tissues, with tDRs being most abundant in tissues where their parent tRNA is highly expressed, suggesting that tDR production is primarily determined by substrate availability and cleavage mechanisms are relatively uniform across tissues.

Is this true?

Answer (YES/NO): NO